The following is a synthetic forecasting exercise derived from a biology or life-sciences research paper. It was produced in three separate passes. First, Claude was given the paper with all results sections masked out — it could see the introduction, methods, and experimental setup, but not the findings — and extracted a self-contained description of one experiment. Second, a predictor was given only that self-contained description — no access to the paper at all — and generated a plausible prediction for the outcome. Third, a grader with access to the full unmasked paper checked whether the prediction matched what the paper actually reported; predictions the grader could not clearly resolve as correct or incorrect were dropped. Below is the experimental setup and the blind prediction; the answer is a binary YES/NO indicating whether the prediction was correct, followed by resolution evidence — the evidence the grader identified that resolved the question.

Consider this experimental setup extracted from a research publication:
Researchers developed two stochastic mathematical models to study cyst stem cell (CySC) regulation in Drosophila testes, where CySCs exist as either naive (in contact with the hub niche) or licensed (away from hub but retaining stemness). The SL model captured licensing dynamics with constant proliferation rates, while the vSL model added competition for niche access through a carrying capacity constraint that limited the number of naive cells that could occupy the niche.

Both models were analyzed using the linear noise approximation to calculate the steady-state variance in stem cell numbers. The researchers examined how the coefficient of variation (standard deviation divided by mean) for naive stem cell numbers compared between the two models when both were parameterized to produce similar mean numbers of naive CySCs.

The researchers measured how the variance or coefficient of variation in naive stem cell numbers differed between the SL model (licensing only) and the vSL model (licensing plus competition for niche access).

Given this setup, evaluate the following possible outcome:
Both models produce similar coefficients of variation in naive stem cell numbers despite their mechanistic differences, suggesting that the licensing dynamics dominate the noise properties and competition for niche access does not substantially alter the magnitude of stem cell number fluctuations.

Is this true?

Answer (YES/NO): NO